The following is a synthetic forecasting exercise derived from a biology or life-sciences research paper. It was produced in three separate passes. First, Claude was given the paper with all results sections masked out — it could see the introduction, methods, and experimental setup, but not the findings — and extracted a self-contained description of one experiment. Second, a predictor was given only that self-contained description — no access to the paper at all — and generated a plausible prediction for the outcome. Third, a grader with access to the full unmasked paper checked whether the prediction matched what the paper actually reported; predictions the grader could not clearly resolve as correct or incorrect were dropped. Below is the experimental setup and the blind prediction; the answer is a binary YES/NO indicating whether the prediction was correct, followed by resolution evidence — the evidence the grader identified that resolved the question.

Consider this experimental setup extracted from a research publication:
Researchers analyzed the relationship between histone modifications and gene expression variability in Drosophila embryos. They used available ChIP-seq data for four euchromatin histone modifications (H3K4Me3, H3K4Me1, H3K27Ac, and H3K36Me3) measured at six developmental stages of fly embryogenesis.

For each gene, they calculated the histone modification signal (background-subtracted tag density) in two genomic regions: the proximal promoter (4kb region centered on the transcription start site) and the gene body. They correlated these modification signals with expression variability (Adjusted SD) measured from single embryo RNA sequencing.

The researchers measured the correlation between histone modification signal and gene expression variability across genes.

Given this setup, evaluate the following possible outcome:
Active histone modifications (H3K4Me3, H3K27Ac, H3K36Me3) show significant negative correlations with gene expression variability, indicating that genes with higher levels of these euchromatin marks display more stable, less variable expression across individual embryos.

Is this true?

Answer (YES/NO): YES